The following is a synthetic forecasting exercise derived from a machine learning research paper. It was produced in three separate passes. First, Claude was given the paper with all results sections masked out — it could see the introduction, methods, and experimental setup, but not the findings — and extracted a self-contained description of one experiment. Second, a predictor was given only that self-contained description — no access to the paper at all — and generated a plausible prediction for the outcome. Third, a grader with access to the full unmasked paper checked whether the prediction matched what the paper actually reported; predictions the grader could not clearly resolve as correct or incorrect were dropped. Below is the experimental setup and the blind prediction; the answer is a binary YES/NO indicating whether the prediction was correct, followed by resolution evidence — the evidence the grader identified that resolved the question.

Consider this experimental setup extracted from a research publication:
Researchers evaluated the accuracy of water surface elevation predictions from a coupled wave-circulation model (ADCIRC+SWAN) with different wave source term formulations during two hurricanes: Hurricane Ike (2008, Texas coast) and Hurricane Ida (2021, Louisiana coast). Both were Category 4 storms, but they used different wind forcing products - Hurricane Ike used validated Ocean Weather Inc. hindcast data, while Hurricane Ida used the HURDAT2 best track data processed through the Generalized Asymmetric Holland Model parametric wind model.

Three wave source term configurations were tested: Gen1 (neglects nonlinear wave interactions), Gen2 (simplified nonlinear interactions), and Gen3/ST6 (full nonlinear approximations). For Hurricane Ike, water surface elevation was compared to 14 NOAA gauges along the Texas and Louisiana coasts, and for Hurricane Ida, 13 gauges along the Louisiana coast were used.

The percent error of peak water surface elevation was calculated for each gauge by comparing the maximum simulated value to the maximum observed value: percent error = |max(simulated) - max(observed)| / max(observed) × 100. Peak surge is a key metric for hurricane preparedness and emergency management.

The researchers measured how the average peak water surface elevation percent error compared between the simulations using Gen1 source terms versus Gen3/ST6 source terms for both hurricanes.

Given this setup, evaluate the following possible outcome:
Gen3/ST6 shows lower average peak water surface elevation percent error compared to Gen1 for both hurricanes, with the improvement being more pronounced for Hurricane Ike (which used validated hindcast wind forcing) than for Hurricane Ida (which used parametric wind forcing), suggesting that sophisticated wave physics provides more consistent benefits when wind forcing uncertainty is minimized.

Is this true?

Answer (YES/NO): NO